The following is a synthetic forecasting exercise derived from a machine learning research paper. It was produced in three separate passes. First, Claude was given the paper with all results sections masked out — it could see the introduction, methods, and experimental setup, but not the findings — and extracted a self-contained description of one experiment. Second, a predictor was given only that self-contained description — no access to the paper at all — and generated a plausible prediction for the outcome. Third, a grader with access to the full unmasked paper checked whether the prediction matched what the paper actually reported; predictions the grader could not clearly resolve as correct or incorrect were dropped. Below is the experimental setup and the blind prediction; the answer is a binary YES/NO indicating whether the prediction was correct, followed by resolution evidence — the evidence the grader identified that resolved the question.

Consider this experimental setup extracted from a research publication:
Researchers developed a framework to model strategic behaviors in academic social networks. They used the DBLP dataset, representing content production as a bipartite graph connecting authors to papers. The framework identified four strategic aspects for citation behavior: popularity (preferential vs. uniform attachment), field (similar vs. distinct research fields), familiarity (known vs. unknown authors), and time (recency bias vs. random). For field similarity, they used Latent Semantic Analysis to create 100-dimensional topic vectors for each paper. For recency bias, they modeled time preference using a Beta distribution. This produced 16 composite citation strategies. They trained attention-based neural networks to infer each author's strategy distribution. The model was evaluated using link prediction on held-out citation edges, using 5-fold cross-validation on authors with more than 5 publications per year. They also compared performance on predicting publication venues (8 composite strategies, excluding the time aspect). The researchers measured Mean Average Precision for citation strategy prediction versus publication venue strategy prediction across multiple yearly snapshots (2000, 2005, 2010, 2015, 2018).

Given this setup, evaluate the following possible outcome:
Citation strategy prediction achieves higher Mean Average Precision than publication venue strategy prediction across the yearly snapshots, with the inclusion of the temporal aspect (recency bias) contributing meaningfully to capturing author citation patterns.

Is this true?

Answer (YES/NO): NO